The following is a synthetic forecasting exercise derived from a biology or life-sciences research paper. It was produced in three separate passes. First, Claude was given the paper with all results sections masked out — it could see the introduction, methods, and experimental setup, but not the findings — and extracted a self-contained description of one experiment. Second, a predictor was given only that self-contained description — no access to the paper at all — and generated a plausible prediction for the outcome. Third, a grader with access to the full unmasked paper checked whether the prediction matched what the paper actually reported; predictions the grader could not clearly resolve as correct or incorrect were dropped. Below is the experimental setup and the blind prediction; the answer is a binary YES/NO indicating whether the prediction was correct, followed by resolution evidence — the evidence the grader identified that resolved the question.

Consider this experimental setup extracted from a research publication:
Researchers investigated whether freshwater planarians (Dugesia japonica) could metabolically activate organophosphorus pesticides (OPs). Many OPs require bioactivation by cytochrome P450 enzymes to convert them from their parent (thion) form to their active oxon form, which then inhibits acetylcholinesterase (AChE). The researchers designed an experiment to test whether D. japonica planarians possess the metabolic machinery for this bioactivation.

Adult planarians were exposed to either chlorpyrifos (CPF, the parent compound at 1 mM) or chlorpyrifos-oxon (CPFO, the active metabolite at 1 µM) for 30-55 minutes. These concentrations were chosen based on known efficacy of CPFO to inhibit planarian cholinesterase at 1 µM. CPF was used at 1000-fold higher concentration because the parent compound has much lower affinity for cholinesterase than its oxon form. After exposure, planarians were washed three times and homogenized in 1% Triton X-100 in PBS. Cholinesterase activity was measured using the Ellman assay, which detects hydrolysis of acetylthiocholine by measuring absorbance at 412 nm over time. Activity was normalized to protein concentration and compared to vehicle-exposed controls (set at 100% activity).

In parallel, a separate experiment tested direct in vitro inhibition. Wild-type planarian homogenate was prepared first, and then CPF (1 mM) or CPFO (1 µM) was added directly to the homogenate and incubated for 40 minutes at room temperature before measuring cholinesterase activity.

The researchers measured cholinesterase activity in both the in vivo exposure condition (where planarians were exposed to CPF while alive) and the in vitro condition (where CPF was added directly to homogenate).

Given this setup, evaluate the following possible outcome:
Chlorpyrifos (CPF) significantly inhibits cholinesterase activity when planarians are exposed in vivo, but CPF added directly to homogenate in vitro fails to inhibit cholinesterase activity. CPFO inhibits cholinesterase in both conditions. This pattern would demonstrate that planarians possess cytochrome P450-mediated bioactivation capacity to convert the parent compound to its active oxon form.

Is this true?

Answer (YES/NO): YES